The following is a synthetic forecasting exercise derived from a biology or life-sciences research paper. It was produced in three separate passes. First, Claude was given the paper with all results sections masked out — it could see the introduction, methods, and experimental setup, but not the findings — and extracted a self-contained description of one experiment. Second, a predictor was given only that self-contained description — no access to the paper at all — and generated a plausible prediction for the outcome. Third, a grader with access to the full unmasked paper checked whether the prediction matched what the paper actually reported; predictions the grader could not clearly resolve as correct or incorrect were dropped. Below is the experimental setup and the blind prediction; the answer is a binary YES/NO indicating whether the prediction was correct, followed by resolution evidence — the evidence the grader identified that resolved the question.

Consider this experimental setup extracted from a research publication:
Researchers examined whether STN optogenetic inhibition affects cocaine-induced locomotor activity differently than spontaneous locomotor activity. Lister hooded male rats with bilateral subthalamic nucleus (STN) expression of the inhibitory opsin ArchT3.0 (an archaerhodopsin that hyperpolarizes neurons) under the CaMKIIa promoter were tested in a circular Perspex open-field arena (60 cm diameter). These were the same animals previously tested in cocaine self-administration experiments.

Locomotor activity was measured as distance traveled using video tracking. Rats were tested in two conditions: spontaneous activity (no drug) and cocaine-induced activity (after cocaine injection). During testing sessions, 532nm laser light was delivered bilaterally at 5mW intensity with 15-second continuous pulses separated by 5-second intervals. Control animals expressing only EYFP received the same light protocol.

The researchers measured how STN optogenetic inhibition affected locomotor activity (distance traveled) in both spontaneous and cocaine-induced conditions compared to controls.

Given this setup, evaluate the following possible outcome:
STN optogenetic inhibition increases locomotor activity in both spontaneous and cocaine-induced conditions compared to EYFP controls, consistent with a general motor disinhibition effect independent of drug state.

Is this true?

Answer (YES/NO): NO